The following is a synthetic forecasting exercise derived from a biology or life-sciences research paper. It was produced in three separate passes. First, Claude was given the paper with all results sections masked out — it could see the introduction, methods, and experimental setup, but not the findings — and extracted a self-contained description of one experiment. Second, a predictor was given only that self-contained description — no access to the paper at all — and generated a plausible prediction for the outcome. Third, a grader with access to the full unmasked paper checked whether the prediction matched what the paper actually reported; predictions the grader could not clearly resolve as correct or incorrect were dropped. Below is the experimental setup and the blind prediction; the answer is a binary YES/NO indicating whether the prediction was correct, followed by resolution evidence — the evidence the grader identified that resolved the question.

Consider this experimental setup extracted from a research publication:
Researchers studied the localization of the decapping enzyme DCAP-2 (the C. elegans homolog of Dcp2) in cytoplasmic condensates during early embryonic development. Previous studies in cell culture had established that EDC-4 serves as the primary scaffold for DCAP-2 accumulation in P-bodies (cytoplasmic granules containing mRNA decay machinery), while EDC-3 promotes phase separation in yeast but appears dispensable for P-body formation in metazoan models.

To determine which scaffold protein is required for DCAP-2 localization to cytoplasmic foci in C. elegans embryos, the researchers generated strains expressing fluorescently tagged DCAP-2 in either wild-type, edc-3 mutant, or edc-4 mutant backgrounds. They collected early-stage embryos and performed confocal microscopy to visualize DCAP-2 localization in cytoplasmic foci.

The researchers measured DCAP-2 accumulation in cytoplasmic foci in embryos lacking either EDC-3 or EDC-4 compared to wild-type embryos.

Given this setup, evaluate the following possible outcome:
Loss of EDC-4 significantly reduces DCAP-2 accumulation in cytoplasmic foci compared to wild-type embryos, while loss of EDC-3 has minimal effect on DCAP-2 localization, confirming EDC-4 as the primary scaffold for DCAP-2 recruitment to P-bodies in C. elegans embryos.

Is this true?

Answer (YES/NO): NO